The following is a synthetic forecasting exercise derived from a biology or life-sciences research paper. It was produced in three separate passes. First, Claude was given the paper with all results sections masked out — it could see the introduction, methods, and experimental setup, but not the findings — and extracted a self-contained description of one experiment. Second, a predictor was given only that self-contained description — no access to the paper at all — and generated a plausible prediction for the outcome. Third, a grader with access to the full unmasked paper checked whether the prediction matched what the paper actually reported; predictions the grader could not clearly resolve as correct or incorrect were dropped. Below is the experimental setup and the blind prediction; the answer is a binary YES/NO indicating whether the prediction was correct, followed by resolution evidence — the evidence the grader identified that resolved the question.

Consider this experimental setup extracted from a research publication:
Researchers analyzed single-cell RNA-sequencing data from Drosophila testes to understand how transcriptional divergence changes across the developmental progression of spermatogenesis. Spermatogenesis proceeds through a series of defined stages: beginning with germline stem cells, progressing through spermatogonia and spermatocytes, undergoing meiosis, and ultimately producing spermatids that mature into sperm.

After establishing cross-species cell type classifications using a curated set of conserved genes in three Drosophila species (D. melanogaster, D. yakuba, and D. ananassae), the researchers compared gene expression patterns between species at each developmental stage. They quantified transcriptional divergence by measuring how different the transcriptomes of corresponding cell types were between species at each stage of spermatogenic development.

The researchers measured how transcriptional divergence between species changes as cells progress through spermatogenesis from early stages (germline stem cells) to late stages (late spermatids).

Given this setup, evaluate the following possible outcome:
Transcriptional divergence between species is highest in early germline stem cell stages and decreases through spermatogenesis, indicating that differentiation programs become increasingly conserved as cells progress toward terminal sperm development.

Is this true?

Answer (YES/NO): NO